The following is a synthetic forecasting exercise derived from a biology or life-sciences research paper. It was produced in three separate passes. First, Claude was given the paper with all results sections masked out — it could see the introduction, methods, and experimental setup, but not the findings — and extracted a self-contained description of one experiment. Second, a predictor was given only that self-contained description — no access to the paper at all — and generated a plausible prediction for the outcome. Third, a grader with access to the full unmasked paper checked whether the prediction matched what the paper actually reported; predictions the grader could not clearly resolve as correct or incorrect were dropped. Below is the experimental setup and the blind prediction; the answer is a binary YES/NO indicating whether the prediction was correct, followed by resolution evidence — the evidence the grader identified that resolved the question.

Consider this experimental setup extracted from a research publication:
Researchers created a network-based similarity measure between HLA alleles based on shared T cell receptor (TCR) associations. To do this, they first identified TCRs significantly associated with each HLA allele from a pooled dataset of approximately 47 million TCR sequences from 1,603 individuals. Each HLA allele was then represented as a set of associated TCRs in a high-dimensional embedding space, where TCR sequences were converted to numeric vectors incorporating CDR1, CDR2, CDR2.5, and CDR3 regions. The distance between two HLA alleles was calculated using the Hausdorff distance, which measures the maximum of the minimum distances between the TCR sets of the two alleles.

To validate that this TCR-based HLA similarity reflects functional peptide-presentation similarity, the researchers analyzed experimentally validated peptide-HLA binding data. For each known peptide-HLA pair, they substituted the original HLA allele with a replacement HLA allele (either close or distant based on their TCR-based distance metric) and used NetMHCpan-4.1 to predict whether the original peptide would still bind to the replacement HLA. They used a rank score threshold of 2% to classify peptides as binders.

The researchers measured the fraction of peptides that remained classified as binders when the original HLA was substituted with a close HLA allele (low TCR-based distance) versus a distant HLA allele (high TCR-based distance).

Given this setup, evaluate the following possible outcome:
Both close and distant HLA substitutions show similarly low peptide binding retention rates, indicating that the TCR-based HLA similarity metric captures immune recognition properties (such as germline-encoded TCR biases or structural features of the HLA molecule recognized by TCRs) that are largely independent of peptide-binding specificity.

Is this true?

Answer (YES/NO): NO